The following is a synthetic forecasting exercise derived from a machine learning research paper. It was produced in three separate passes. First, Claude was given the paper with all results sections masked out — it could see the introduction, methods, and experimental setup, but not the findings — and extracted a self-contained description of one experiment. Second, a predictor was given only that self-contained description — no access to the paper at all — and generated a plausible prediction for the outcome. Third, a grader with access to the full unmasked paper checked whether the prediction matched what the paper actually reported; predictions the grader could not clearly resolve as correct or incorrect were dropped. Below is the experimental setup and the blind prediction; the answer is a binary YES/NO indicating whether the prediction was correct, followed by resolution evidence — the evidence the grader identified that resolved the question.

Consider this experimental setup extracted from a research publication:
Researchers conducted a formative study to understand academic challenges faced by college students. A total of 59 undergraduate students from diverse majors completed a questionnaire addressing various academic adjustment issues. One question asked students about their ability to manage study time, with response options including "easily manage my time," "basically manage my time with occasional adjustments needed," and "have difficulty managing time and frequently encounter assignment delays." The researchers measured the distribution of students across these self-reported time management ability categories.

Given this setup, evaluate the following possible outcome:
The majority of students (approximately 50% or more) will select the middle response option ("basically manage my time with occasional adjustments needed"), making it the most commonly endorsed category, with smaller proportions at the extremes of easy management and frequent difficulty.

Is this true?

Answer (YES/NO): YES